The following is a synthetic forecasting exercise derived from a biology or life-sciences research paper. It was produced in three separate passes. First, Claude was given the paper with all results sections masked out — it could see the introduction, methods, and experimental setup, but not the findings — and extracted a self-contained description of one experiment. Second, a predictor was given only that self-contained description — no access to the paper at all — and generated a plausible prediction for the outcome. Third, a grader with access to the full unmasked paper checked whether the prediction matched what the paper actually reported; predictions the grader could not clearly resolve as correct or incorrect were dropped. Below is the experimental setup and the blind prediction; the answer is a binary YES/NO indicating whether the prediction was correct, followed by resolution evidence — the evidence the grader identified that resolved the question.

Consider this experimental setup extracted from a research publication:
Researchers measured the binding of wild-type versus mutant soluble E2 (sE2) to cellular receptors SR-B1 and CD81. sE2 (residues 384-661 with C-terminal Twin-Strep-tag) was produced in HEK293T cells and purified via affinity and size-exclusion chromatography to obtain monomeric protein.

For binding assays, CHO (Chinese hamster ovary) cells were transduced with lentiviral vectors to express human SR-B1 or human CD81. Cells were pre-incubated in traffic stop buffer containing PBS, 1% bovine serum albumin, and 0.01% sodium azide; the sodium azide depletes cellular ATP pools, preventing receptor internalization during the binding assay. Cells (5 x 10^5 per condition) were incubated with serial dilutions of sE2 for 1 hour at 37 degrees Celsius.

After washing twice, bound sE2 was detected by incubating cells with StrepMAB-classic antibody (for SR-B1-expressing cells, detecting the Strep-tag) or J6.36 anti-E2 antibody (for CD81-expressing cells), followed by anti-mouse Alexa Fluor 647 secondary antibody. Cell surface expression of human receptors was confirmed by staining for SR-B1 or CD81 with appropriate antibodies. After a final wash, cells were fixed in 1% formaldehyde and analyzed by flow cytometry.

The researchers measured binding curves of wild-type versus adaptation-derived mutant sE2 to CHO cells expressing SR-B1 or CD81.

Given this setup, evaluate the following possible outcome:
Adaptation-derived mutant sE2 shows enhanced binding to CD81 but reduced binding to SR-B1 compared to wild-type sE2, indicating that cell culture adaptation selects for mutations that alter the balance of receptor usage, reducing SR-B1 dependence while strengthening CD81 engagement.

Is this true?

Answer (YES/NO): YES